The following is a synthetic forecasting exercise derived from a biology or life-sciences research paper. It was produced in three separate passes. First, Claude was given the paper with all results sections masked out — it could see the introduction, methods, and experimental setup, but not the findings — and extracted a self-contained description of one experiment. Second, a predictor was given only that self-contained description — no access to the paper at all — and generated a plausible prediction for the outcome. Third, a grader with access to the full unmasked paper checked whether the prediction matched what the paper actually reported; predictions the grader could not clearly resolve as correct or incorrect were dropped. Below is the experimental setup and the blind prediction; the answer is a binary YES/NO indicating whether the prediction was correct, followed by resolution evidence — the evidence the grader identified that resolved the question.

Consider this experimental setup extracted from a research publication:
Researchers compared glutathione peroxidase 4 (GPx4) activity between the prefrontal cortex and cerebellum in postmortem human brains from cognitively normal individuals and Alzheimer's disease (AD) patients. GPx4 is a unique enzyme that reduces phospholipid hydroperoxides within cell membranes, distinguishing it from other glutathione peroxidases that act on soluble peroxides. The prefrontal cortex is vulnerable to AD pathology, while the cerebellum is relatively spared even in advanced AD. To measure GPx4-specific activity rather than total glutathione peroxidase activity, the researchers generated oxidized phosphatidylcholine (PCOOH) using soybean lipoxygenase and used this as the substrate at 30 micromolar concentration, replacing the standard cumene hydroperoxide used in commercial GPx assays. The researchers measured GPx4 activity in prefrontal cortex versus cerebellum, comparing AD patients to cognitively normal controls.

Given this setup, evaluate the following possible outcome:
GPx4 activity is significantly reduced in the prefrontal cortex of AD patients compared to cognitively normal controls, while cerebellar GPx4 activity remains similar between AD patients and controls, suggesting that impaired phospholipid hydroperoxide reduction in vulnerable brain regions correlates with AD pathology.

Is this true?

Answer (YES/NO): NO